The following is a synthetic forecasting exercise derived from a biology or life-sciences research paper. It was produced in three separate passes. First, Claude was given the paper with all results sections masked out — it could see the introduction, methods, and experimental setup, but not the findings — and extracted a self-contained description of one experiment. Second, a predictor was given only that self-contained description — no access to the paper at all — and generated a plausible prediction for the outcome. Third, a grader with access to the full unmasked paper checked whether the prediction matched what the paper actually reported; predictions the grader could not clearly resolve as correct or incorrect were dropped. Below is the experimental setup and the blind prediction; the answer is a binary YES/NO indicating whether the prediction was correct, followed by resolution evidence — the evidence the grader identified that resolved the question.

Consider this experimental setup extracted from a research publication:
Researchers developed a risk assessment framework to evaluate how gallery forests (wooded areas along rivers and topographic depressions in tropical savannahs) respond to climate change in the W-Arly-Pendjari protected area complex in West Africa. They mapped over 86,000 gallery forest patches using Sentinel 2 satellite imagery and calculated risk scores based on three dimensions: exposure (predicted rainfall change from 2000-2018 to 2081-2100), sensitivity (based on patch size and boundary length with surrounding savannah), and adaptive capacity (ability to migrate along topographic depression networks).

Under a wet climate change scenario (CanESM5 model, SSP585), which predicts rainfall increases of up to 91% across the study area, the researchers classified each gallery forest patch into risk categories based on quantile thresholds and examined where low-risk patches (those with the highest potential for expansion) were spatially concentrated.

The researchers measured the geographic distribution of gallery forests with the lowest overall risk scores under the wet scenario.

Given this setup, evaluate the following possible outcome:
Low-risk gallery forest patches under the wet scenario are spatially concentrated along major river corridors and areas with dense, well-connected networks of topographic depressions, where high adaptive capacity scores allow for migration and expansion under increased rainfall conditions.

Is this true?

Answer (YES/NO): NO